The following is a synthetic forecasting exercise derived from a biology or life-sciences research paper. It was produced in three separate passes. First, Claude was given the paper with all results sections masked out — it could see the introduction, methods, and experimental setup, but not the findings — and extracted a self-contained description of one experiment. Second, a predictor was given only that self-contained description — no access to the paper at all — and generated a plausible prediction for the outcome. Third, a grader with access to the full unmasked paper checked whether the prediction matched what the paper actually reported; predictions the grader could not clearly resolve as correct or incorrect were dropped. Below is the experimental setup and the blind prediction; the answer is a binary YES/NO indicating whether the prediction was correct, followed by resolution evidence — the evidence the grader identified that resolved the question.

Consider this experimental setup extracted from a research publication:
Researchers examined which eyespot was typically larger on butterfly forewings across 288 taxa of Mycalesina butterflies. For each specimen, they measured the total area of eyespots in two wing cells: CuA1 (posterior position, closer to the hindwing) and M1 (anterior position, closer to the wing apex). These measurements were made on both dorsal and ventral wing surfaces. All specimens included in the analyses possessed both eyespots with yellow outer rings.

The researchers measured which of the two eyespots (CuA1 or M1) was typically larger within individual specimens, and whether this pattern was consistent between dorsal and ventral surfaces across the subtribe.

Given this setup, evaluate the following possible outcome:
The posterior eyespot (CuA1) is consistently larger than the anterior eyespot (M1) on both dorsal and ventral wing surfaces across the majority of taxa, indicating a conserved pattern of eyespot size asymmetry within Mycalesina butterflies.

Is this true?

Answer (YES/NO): YES